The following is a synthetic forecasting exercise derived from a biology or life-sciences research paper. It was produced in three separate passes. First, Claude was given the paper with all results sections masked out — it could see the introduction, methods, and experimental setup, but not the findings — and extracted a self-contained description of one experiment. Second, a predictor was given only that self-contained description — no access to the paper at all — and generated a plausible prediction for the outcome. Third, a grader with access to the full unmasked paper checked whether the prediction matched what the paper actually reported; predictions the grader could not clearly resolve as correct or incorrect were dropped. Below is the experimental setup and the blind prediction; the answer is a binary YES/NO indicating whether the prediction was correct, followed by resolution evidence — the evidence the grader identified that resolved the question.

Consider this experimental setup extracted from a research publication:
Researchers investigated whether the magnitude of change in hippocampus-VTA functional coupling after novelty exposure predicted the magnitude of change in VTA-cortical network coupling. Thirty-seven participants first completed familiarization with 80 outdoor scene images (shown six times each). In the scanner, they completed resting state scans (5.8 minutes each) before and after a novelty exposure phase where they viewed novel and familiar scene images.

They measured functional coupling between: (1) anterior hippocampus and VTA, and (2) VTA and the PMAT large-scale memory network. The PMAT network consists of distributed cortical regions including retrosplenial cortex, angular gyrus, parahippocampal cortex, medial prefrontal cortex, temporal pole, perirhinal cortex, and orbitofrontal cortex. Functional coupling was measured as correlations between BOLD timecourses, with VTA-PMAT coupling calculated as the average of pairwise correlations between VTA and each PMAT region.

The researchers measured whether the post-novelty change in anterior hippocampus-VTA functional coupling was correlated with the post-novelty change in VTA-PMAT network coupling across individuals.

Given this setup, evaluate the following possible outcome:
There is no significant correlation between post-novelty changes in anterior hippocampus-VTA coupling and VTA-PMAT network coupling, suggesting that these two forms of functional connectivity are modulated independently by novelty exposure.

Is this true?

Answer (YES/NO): NO